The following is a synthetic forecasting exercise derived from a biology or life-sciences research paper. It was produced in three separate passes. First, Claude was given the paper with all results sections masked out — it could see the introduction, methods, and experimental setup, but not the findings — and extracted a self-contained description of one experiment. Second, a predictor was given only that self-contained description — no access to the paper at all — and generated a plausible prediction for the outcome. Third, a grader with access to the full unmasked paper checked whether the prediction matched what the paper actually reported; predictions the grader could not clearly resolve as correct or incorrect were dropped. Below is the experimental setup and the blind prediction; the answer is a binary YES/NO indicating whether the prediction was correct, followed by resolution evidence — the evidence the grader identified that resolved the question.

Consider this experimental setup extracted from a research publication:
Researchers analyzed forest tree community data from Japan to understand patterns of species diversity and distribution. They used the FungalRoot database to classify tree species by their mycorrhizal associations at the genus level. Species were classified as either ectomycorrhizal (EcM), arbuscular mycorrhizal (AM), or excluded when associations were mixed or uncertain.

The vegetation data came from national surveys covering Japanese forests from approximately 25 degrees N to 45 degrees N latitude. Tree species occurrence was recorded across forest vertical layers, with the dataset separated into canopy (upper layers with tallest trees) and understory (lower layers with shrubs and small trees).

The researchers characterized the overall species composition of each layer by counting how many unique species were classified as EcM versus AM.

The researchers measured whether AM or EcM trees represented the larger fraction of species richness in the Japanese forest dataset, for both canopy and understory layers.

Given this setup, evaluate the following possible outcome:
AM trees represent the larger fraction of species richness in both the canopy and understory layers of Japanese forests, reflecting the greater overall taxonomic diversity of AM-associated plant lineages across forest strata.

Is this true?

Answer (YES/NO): YES